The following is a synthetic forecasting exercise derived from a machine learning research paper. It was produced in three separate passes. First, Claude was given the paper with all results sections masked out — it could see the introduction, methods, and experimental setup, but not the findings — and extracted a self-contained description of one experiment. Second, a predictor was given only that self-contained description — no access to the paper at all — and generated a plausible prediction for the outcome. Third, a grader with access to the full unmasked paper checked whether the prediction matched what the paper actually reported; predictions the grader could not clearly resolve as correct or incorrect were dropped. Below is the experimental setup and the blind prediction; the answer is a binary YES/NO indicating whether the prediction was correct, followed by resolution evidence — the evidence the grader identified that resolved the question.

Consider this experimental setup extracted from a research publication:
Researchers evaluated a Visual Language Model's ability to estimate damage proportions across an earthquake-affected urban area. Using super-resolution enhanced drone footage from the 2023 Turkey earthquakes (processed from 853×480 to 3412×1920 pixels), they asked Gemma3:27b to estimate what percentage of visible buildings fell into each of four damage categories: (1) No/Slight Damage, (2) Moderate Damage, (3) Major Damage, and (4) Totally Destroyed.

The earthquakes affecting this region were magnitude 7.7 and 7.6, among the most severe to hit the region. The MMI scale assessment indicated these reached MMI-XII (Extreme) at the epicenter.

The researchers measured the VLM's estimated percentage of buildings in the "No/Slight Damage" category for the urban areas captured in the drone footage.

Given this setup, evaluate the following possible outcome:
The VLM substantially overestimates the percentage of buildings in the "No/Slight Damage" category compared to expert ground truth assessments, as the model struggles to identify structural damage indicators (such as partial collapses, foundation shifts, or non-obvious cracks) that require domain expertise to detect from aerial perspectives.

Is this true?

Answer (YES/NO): NO